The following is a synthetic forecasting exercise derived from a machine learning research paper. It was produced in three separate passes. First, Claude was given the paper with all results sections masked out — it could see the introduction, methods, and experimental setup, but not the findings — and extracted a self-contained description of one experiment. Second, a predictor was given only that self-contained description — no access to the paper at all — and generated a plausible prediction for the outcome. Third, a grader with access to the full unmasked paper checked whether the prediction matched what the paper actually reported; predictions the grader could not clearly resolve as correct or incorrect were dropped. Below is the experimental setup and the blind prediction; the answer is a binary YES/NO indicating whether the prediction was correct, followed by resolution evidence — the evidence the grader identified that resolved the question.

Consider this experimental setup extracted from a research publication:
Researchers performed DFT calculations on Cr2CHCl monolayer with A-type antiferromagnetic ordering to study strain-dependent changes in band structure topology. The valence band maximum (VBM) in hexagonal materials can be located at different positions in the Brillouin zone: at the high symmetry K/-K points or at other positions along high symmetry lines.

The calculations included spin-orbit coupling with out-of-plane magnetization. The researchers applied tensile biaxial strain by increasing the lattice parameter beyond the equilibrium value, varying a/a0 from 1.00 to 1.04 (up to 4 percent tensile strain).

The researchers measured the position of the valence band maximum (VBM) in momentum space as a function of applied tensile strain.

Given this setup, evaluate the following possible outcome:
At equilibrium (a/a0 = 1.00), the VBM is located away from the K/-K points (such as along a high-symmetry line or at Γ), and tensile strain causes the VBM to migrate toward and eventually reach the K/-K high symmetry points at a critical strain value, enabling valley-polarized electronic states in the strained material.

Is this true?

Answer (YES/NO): NO